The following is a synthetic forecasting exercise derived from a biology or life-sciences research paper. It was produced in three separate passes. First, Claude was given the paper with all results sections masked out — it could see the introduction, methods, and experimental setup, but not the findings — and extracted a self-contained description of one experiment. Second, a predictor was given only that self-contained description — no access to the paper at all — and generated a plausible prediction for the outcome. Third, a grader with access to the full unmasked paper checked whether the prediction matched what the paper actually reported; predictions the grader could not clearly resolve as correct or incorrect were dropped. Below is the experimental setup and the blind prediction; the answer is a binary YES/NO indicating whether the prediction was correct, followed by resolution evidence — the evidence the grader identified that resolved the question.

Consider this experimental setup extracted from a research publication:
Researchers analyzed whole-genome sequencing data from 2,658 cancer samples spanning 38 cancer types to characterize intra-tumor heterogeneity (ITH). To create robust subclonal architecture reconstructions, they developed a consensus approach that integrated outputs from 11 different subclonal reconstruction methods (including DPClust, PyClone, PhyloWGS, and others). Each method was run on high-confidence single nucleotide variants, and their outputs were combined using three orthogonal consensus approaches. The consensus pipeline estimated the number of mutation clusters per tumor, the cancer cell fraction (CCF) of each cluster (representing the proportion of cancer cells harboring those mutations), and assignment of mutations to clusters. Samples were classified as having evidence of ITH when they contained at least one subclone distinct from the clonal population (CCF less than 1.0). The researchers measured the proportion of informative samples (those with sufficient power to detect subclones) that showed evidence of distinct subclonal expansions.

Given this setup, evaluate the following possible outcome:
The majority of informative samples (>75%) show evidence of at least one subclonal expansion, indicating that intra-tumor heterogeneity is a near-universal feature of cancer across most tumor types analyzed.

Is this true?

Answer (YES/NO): YES